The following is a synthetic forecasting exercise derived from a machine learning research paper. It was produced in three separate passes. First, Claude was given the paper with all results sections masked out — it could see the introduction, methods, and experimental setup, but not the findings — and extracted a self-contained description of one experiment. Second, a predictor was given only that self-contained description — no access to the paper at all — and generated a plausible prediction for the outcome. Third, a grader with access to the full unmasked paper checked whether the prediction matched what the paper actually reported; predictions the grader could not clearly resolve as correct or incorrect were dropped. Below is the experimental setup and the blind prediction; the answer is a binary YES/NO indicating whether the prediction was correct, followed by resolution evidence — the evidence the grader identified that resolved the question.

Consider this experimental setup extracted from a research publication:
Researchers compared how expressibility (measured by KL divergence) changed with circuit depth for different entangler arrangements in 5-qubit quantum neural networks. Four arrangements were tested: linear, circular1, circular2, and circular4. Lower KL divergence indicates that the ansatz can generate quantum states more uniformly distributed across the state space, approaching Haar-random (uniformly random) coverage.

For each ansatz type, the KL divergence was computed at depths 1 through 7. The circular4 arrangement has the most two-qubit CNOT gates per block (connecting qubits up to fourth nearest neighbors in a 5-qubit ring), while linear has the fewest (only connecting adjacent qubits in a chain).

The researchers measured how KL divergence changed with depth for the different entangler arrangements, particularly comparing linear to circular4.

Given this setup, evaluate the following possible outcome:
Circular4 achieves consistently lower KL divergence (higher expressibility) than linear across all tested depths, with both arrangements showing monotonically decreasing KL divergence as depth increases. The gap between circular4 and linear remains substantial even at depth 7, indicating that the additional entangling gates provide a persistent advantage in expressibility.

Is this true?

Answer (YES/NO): NO